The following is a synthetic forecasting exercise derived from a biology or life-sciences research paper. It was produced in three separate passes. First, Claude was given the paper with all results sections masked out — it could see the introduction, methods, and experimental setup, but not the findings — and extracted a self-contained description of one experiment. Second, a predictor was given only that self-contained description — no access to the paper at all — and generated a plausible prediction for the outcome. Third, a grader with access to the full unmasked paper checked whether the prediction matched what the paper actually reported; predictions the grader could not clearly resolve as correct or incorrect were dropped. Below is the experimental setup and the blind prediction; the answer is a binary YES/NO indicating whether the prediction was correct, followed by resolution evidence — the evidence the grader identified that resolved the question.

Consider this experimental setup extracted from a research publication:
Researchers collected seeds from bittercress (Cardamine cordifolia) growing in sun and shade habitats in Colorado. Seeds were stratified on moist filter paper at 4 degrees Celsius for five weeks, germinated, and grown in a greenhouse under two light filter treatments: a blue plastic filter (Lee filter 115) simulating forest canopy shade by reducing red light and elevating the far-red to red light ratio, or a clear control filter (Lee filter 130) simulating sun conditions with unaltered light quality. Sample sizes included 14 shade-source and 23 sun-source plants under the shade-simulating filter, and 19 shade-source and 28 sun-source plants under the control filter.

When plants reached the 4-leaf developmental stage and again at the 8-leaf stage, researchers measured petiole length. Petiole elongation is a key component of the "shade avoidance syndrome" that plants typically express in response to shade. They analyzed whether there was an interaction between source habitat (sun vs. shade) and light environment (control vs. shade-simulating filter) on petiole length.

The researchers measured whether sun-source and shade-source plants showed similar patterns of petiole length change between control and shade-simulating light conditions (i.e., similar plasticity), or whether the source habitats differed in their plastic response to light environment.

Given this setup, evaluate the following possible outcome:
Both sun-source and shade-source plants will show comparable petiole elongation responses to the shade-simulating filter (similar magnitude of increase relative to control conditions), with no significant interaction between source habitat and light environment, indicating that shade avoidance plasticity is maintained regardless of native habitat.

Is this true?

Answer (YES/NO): NO